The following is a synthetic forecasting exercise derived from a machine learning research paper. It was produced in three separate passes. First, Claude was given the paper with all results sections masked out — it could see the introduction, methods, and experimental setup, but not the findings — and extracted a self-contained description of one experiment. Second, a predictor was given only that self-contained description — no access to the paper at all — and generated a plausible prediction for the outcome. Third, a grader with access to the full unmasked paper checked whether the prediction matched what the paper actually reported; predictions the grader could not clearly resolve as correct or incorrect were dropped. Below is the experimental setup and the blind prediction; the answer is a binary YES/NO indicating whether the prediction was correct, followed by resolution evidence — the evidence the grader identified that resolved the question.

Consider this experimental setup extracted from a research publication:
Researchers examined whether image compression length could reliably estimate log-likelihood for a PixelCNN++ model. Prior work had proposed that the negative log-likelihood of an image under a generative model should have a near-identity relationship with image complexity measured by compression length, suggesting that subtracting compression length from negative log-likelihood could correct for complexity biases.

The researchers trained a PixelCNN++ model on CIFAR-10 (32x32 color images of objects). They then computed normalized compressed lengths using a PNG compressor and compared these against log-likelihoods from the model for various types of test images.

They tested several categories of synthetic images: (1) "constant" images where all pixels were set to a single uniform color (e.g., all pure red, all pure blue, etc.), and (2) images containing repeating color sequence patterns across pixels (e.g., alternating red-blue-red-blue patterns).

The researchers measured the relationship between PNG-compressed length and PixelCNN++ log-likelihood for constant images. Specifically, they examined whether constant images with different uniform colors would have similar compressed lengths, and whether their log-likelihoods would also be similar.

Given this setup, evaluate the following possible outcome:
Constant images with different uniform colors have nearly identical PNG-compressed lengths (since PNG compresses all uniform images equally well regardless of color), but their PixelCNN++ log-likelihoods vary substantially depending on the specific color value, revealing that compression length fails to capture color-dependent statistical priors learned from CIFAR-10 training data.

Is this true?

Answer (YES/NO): YES